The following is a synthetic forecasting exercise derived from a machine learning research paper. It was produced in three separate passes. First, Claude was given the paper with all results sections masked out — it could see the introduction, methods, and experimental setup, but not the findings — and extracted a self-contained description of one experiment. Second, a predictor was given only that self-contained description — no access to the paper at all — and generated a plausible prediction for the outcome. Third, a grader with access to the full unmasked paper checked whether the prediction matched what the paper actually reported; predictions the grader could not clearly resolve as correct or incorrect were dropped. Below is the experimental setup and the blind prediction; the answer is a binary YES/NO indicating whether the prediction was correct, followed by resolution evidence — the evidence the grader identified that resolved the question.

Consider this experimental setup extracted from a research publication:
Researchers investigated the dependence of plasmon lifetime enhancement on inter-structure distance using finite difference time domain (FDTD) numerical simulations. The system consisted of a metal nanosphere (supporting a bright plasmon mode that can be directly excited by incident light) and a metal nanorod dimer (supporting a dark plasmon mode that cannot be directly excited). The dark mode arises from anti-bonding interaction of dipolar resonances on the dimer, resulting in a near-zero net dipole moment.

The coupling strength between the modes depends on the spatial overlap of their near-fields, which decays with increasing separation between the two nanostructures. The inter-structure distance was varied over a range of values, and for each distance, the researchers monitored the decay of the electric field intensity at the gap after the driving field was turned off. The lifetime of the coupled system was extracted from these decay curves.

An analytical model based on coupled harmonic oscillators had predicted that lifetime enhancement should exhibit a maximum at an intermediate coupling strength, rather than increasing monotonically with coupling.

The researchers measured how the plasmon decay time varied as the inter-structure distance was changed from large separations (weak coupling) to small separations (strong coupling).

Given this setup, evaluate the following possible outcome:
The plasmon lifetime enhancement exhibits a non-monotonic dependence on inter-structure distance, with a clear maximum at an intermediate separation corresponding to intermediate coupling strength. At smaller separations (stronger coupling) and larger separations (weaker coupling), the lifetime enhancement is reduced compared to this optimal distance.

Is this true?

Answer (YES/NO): YES